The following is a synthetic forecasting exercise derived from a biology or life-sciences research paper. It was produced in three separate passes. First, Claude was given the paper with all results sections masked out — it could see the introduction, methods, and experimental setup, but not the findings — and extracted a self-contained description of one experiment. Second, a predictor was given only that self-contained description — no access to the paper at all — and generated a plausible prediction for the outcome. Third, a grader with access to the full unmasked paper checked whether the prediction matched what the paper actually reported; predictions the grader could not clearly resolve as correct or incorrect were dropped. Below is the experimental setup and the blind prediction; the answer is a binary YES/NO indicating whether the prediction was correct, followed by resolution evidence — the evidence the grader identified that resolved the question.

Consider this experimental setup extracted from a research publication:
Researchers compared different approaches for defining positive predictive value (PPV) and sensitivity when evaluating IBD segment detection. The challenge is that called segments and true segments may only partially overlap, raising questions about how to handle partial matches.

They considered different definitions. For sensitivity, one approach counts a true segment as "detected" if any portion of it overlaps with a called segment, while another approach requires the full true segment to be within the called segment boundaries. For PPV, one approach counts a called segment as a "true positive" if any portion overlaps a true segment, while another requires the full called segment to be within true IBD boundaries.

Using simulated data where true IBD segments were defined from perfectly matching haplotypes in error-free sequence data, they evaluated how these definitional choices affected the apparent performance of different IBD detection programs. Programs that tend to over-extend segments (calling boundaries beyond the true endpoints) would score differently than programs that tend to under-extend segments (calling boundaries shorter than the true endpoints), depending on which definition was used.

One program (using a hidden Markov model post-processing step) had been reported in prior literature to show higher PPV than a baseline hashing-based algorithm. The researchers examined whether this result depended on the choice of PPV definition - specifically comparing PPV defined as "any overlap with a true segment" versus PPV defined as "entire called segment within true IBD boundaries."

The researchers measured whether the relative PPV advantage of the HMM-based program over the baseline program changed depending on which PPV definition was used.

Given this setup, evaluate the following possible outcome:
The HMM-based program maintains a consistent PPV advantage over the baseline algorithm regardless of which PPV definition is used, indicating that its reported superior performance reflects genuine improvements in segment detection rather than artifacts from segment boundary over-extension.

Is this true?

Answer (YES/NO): NO